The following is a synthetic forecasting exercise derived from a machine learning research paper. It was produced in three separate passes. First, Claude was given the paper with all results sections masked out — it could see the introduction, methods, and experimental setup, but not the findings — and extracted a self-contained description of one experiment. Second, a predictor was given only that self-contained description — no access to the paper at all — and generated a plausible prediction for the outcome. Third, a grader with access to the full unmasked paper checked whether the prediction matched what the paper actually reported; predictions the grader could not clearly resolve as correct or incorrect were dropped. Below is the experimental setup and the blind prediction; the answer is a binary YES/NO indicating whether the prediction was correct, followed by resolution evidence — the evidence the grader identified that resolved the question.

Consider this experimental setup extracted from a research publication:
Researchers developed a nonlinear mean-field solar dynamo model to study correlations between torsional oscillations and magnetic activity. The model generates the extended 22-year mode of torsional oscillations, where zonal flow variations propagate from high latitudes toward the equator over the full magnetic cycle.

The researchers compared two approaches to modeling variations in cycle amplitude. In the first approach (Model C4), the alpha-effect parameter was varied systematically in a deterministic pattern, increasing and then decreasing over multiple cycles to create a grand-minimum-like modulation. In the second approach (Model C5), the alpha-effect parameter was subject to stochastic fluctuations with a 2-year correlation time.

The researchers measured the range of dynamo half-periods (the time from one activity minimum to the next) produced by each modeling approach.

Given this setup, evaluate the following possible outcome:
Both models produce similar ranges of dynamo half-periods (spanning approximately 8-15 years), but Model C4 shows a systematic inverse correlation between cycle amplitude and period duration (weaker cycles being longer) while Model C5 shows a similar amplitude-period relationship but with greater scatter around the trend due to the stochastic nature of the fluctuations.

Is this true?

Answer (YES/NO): NO